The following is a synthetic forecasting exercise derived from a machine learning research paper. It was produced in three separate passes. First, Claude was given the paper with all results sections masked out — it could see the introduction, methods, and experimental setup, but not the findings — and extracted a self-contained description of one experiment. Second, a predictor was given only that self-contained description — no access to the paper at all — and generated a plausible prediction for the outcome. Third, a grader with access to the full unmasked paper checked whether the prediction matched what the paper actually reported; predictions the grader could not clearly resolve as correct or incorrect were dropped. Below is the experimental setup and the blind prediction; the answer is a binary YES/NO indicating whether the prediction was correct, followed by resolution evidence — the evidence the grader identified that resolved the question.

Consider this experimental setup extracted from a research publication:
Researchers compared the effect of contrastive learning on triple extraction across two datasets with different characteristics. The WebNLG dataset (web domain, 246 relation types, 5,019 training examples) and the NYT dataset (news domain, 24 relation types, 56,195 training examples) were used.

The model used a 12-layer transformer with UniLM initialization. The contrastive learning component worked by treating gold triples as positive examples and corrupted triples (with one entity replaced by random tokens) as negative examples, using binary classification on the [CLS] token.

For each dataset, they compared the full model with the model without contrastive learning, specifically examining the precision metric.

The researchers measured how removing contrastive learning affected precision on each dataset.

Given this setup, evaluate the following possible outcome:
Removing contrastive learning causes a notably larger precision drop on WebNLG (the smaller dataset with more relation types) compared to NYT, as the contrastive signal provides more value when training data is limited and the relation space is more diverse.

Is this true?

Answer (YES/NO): NO